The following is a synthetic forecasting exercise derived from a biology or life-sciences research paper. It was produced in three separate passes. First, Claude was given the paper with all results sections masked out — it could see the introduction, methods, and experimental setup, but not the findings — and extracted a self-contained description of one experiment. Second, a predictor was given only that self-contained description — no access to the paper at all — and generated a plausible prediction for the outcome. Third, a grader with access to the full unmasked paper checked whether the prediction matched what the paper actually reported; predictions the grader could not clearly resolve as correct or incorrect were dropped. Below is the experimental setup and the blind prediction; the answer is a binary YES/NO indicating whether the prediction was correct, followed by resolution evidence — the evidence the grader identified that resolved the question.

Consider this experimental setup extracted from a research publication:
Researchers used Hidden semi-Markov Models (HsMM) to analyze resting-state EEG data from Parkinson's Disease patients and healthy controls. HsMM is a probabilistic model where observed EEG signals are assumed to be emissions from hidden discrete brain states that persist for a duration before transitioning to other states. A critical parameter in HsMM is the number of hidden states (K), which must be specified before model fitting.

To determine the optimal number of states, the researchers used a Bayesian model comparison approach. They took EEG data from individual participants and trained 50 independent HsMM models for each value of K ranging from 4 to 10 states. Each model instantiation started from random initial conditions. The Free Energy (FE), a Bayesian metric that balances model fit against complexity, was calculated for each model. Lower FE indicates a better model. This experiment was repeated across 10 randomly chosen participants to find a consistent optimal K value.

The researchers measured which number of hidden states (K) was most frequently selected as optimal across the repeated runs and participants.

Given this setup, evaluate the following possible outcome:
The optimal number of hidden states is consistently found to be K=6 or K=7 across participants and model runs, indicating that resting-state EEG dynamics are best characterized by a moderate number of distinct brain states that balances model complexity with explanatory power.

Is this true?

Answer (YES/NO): NO